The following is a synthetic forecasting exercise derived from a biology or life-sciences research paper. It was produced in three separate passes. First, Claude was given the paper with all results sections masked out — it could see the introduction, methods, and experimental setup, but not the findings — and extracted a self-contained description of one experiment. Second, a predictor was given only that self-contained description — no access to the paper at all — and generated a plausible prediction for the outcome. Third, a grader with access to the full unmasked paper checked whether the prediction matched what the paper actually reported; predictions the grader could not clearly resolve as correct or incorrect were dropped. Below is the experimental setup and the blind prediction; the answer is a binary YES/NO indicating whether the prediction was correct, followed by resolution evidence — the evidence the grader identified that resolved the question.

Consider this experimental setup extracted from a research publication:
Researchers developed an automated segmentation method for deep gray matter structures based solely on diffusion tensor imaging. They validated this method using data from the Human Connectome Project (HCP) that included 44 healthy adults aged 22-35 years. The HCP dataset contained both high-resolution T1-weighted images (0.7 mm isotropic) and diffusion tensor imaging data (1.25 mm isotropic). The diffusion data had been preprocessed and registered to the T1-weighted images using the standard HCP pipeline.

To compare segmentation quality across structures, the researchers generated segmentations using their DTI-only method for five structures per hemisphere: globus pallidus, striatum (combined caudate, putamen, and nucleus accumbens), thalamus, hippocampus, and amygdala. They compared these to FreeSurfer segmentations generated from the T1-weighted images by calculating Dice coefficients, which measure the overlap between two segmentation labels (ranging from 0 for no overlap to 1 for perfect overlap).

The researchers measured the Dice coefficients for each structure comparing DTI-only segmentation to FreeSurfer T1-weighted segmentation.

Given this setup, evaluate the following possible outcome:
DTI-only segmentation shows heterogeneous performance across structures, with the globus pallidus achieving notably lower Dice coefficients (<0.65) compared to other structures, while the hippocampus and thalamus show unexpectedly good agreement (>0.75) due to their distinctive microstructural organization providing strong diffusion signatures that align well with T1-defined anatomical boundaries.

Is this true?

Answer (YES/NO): NO